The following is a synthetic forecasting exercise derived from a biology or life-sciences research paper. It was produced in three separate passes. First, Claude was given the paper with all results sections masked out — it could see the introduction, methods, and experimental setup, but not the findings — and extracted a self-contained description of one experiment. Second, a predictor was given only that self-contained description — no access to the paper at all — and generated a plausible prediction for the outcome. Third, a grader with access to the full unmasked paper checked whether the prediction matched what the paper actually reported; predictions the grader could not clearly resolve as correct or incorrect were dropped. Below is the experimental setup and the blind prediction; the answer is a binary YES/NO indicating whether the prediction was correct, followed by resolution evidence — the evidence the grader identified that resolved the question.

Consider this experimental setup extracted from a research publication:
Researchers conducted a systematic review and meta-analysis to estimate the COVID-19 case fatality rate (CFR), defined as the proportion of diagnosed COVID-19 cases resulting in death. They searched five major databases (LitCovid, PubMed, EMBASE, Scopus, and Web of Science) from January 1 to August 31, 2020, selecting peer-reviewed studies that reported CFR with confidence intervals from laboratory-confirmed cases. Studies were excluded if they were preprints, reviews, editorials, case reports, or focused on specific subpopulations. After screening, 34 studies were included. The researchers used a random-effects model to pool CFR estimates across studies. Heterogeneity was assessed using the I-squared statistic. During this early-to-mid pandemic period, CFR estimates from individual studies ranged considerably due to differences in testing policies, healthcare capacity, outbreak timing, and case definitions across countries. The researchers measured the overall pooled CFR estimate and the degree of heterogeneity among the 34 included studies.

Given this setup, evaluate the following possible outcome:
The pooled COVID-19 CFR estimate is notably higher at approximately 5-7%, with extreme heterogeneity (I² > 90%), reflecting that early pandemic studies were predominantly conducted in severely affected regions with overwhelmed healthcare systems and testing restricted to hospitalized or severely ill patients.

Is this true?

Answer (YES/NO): NO